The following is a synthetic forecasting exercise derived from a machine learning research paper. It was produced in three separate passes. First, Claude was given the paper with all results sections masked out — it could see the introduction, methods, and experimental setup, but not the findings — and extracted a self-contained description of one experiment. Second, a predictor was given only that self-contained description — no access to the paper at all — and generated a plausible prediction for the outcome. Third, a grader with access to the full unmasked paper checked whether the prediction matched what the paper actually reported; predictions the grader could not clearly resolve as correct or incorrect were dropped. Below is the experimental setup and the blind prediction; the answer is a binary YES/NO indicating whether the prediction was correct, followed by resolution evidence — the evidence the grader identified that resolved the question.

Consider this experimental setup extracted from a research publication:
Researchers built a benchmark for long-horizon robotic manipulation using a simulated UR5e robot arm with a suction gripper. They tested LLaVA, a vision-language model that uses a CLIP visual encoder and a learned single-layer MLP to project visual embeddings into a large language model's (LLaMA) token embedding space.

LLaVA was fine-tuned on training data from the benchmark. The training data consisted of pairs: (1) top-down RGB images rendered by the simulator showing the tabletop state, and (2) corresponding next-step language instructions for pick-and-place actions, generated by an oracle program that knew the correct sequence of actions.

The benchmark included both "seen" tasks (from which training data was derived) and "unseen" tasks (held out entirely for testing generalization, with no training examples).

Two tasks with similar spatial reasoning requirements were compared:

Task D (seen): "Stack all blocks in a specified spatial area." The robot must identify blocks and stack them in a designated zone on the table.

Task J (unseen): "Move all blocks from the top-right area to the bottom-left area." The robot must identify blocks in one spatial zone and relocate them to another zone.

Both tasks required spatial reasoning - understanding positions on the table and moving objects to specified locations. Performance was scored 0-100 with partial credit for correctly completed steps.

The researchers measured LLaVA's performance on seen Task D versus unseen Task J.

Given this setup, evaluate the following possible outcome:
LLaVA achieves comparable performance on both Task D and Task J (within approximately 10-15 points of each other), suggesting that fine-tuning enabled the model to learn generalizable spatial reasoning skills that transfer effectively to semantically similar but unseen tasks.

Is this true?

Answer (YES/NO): YES